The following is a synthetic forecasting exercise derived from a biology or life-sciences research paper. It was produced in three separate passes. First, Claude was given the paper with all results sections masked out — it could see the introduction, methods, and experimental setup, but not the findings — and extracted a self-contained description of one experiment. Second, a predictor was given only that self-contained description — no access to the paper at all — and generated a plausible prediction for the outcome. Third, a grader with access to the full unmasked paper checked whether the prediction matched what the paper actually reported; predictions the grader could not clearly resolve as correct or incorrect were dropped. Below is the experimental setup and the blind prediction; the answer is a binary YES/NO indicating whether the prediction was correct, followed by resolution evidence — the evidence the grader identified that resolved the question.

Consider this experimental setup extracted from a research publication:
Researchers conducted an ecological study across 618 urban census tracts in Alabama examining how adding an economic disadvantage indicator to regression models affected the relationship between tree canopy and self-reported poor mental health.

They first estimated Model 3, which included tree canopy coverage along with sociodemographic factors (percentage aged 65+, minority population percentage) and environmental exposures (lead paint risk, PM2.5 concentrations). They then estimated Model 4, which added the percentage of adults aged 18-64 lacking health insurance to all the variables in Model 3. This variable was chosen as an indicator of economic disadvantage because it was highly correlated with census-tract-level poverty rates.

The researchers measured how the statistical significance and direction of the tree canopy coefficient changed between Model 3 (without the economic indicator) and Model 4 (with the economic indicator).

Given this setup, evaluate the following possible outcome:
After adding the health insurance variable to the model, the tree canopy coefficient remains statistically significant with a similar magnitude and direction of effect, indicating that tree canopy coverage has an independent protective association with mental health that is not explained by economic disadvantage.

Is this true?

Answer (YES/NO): NO